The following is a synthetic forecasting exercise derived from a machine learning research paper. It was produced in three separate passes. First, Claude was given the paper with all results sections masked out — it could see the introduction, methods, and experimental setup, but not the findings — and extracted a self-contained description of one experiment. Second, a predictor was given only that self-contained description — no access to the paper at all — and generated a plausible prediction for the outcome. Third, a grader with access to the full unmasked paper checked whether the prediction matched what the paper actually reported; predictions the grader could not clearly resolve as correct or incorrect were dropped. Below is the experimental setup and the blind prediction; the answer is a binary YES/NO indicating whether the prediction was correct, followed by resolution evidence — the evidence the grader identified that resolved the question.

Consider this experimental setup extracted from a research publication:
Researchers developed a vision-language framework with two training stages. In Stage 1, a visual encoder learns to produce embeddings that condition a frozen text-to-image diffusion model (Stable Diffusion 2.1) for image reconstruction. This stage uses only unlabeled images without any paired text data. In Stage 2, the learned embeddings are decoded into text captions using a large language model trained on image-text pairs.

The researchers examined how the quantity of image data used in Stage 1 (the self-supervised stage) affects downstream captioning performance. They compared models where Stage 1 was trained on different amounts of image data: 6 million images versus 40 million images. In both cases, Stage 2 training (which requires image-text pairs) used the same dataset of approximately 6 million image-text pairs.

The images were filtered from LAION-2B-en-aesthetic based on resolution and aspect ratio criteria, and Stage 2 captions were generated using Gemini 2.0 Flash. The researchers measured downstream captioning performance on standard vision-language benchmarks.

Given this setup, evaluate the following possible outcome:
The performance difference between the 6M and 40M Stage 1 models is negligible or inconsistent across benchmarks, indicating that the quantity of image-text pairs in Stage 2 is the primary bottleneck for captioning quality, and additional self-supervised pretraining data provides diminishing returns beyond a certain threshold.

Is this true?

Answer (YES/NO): NO